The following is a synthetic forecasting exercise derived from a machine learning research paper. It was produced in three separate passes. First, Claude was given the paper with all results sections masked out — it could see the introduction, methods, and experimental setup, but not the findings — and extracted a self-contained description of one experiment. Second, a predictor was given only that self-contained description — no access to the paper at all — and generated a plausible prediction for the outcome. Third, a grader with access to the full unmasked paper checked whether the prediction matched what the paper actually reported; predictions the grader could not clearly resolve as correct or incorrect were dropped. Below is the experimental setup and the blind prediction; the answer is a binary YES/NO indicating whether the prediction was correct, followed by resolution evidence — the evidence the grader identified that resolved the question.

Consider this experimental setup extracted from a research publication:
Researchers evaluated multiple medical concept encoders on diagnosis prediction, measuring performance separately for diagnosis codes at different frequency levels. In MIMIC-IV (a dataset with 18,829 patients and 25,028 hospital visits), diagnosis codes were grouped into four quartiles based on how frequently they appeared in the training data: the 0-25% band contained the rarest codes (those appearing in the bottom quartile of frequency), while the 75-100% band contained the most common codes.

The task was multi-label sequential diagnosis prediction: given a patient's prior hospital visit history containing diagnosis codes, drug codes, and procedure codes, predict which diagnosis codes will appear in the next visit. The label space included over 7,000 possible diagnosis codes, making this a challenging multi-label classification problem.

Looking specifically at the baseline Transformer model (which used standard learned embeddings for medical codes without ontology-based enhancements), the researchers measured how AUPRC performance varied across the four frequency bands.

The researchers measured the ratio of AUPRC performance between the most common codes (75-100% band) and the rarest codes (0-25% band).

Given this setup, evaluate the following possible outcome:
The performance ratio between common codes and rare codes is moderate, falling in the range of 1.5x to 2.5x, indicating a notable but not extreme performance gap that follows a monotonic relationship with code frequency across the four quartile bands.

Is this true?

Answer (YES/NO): NO